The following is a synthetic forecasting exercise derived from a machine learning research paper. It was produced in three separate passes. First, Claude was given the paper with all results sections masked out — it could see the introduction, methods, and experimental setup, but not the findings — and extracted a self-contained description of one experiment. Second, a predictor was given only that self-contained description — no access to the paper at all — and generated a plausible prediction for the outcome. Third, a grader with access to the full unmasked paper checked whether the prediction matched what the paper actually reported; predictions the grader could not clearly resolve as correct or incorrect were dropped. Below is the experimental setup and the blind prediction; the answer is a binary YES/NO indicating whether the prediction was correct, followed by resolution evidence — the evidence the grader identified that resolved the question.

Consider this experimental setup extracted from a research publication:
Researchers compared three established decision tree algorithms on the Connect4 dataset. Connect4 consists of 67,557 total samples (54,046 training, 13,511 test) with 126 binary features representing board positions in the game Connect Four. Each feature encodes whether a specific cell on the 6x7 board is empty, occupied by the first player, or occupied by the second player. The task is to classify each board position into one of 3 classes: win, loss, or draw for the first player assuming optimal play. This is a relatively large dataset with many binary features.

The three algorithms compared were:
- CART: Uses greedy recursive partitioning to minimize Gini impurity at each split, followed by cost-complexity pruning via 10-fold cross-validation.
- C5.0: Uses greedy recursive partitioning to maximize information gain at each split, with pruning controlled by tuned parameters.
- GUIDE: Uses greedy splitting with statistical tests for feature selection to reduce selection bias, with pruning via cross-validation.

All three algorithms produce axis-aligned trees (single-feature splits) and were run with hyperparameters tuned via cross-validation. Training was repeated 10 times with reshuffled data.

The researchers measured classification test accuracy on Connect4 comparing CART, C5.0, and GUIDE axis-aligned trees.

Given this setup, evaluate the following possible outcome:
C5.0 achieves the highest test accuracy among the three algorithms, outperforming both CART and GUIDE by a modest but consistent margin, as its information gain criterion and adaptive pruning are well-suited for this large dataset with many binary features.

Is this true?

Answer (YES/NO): NO